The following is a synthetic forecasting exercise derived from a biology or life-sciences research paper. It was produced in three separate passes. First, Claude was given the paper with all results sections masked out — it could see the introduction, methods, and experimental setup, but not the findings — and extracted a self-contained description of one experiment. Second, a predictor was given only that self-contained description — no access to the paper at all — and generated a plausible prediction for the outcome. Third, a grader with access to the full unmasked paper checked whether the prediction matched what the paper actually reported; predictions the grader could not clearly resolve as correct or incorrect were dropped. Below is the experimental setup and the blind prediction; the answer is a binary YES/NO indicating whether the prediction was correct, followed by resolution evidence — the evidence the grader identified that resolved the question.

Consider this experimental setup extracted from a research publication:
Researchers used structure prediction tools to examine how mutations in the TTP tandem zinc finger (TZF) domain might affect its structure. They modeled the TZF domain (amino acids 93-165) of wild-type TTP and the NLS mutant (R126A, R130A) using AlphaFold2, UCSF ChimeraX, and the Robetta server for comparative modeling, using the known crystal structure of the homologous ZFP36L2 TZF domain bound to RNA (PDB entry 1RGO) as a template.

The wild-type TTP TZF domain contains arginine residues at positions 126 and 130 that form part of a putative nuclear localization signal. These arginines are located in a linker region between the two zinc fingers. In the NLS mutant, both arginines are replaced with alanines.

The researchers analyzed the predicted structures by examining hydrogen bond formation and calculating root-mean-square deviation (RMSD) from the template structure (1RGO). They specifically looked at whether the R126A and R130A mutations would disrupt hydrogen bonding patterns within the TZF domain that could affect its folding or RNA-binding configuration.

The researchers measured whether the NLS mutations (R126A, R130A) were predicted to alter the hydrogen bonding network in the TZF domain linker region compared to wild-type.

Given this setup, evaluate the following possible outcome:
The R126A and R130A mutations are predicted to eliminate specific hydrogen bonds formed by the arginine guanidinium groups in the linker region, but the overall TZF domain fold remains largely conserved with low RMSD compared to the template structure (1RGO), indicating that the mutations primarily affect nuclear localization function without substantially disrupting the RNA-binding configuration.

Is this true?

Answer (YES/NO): NO